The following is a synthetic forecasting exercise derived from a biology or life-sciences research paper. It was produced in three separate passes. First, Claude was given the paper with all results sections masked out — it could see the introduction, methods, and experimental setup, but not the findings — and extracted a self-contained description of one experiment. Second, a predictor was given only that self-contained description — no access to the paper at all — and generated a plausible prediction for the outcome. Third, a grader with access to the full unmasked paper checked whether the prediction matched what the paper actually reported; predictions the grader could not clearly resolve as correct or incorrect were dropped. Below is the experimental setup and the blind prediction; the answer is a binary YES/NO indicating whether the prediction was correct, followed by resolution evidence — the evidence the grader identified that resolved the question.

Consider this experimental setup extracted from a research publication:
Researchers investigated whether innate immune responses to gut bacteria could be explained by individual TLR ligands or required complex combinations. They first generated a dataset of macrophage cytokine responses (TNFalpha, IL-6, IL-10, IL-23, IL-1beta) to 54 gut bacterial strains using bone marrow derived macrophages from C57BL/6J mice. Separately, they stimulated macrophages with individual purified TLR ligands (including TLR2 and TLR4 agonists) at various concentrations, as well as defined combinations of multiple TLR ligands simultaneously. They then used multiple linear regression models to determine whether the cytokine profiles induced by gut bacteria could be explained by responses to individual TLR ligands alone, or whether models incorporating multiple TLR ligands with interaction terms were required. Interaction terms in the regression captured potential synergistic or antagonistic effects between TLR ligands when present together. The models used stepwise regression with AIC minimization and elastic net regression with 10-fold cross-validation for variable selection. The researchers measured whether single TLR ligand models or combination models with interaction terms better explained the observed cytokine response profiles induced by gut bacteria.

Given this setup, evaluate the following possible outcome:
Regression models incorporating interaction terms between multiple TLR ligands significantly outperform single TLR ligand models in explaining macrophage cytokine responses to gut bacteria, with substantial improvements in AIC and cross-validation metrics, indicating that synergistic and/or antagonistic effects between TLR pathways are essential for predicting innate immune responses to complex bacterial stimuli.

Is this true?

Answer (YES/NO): NO